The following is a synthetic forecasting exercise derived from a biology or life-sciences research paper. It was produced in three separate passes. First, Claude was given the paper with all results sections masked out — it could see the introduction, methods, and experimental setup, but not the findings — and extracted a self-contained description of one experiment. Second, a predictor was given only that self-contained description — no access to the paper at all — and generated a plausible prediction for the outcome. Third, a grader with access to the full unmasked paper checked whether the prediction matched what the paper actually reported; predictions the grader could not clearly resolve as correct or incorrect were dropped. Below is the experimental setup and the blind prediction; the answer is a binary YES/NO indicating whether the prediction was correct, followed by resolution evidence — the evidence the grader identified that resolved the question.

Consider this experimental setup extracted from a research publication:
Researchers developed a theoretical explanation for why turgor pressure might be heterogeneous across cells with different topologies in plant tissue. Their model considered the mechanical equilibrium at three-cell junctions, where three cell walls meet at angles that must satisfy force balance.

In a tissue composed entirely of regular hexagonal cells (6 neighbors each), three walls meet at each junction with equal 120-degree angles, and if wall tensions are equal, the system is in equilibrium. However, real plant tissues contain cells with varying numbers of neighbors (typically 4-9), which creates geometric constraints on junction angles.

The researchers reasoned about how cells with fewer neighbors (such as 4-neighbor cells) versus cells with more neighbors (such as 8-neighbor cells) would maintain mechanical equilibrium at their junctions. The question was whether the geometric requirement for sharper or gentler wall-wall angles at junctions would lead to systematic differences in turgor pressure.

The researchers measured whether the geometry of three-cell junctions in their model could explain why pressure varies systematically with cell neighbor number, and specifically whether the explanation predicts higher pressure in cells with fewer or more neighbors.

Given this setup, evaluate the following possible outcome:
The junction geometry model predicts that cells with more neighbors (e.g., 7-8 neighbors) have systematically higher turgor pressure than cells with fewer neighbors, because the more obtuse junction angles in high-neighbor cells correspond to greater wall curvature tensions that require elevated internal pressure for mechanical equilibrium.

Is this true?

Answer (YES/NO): NO